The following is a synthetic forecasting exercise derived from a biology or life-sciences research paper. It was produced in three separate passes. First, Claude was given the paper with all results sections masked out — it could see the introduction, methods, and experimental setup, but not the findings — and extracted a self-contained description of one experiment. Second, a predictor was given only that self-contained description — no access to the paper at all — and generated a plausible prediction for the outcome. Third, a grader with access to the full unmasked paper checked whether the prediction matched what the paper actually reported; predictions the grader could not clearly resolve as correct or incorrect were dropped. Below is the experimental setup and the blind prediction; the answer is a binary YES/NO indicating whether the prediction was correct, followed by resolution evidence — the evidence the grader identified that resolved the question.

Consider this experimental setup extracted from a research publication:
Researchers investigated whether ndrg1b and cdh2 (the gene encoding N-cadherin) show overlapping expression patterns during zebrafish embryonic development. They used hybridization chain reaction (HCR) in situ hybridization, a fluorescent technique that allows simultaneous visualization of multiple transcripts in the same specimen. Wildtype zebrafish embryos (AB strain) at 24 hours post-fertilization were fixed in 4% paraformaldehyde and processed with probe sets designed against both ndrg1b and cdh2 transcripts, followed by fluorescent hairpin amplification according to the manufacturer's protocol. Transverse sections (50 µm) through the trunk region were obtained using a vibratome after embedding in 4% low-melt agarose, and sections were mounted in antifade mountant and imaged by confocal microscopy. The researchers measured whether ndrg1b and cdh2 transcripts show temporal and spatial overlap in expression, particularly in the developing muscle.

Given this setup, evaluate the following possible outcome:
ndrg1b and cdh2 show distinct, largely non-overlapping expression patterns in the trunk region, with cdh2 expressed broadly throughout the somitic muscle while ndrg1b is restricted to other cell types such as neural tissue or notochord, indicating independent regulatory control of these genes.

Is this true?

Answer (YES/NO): NO